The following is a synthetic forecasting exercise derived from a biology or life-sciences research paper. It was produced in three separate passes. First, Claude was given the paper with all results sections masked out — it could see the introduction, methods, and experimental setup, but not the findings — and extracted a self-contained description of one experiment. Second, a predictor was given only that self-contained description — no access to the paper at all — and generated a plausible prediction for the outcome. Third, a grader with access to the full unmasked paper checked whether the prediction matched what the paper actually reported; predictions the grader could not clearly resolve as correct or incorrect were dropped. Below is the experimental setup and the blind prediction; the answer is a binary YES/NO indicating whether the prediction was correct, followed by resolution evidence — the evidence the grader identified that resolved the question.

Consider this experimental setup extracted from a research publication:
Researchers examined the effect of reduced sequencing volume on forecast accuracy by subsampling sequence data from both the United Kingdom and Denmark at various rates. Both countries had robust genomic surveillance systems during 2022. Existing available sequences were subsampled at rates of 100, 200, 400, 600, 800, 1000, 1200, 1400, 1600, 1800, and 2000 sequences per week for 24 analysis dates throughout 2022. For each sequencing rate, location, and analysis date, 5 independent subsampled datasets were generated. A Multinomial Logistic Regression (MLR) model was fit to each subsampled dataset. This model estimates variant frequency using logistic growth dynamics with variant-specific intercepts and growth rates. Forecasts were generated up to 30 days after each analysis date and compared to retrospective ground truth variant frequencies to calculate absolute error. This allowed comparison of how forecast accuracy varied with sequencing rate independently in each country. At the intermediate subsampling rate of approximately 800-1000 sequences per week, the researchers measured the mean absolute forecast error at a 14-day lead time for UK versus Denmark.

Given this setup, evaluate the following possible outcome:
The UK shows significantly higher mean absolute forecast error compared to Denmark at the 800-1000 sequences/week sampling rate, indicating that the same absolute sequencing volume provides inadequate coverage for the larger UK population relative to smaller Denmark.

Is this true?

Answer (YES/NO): NO